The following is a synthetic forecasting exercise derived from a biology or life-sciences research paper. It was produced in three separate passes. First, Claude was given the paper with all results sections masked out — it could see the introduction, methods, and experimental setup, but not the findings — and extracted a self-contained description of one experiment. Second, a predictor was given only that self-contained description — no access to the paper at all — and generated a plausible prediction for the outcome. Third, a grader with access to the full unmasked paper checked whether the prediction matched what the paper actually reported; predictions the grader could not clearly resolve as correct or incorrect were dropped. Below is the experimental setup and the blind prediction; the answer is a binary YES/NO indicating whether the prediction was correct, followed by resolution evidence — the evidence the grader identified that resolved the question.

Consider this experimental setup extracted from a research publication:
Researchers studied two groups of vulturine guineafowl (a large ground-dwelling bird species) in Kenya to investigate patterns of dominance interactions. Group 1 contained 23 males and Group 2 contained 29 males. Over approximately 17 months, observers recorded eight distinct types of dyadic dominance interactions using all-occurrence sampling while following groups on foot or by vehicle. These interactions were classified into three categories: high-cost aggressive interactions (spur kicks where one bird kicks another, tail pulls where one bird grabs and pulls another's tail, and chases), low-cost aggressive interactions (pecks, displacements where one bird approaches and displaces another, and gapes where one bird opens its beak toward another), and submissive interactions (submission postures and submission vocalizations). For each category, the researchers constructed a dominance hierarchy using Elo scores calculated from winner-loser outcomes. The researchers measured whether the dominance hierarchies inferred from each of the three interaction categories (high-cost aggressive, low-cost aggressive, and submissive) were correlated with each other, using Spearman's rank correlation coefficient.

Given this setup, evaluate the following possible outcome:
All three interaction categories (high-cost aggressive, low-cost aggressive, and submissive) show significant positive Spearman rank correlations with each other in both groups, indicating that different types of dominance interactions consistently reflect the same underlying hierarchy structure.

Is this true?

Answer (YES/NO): YES